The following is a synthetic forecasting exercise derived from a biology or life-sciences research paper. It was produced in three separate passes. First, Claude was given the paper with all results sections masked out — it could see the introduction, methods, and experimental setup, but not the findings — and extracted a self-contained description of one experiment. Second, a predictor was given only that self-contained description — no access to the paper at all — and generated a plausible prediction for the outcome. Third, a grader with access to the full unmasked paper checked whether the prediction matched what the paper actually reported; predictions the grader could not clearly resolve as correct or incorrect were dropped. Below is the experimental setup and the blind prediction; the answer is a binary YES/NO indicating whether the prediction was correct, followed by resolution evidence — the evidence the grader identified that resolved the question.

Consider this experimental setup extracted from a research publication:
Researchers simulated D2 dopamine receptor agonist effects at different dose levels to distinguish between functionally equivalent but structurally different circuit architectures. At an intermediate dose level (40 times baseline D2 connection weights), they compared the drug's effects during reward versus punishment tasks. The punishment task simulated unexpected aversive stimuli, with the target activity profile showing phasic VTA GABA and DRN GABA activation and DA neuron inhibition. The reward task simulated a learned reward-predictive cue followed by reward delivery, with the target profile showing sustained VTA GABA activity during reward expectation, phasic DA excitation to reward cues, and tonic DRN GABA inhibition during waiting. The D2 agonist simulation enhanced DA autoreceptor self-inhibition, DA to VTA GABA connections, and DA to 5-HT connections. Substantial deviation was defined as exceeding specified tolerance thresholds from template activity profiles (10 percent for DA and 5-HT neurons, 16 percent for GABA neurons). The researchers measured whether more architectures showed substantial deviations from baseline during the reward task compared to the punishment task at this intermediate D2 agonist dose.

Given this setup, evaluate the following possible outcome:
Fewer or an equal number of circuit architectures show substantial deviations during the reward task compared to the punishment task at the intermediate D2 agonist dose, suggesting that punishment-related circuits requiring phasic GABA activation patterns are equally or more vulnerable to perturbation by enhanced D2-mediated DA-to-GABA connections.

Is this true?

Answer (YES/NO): NO